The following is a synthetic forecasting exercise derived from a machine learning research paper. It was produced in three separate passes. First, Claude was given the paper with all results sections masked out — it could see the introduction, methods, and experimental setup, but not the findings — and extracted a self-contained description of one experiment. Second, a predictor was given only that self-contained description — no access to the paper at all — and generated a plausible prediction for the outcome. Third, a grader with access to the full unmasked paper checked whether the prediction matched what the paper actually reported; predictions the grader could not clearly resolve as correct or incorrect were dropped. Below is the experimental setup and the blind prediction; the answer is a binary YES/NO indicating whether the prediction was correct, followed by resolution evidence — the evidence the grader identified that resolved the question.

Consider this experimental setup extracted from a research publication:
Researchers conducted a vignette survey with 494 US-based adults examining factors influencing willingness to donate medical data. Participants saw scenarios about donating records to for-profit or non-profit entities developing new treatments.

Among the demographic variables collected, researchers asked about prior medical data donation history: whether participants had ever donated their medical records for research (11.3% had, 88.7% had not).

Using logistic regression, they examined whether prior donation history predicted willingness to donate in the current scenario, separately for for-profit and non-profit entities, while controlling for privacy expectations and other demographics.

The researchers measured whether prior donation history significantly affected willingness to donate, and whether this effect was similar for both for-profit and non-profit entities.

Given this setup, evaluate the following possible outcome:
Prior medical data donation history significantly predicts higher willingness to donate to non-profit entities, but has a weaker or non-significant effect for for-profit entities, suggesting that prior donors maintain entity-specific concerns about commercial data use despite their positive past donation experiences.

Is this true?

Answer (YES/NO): NO